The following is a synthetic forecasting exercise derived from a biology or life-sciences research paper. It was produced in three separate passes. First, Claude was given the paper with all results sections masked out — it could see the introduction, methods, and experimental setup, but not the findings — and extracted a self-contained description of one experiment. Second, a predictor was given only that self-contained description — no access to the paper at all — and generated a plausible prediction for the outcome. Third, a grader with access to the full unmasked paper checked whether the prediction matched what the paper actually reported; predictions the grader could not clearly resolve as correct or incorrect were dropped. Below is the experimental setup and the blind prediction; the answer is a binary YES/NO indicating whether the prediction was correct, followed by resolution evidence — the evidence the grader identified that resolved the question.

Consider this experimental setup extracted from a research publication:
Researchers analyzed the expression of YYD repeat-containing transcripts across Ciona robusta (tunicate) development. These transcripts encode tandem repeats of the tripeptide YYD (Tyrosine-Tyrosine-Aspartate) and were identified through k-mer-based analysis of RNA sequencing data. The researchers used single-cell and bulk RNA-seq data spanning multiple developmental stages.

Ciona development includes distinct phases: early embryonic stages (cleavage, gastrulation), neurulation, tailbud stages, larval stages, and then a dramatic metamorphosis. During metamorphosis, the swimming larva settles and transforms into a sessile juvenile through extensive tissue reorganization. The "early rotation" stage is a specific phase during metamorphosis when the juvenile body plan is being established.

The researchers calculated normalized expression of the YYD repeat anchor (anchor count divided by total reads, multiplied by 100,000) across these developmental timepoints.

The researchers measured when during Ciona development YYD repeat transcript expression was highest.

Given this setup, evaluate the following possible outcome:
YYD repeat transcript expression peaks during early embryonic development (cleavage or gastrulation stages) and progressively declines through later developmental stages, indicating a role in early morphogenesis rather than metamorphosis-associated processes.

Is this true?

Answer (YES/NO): NO